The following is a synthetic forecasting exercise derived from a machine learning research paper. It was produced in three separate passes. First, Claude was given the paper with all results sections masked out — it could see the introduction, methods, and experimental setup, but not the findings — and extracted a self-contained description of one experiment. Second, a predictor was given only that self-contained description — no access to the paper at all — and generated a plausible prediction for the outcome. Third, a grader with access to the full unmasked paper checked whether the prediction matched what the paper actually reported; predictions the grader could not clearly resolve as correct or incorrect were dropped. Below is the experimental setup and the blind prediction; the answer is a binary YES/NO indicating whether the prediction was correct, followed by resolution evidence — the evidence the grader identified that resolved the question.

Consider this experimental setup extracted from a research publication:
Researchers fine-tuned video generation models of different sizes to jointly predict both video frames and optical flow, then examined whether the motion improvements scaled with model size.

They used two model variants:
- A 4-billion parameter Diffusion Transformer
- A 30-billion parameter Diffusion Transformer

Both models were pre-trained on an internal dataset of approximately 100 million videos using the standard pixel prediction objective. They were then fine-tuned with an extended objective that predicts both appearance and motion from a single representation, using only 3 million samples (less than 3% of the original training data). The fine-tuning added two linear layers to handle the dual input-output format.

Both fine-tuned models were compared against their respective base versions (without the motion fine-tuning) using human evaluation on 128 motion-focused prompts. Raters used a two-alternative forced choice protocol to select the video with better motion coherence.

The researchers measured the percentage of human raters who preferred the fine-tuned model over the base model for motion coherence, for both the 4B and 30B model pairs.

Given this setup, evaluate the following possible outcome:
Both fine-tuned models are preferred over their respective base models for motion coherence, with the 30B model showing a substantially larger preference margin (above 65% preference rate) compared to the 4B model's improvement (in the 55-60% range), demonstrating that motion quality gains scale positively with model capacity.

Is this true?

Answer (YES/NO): NO